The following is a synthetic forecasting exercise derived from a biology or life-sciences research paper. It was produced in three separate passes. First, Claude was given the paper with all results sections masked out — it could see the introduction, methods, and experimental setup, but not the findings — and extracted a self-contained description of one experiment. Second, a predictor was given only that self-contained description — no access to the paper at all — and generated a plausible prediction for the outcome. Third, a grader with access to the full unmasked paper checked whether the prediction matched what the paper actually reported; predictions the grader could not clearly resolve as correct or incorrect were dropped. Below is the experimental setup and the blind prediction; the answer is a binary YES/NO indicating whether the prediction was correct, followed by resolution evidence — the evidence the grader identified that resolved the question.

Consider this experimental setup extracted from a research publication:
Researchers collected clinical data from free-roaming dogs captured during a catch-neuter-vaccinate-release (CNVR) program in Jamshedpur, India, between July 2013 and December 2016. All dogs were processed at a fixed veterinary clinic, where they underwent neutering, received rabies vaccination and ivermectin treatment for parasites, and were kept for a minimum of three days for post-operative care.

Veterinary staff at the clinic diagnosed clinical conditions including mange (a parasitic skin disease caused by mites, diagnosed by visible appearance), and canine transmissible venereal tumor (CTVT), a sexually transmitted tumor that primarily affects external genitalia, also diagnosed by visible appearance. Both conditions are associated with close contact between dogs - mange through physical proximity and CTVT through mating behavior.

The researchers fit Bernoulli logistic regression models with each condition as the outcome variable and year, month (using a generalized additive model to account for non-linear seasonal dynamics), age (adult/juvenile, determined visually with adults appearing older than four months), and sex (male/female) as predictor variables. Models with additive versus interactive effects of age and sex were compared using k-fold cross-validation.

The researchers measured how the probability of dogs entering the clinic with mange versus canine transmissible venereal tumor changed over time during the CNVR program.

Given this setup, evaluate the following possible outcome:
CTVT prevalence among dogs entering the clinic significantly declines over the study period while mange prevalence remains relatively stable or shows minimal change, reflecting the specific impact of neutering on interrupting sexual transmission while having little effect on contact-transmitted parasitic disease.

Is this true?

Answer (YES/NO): NO